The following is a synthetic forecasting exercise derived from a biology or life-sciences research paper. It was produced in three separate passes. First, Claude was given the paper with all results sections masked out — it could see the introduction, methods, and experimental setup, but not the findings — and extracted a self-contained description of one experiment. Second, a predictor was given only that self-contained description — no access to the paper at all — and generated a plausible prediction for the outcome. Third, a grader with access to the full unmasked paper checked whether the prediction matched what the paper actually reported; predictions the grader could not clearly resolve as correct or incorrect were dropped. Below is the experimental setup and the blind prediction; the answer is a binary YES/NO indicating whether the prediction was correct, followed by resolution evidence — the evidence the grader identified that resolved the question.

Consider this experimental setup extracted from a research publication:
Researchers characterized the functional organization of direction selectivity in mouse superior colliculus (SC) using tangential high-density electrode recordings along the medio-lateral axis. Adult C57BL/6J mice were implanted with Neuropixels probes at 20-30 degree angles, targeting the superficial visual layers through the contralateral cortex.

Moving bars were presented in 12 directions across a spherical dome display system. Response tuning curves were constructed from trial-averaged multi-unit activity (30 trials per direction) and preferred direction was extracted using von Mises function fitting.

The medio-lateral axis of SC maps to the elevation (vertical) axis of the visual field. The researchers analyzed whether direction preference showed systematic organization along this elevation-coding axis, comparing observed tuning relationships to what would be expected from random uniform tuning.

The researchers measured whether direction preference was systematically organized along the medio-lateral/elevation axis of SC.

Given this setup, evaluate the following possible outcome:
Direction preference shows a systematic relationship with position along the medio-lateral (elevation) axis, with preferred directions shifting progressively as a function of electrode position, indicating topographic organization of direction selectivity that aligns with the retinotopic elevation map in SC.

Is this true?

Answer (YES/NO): YES